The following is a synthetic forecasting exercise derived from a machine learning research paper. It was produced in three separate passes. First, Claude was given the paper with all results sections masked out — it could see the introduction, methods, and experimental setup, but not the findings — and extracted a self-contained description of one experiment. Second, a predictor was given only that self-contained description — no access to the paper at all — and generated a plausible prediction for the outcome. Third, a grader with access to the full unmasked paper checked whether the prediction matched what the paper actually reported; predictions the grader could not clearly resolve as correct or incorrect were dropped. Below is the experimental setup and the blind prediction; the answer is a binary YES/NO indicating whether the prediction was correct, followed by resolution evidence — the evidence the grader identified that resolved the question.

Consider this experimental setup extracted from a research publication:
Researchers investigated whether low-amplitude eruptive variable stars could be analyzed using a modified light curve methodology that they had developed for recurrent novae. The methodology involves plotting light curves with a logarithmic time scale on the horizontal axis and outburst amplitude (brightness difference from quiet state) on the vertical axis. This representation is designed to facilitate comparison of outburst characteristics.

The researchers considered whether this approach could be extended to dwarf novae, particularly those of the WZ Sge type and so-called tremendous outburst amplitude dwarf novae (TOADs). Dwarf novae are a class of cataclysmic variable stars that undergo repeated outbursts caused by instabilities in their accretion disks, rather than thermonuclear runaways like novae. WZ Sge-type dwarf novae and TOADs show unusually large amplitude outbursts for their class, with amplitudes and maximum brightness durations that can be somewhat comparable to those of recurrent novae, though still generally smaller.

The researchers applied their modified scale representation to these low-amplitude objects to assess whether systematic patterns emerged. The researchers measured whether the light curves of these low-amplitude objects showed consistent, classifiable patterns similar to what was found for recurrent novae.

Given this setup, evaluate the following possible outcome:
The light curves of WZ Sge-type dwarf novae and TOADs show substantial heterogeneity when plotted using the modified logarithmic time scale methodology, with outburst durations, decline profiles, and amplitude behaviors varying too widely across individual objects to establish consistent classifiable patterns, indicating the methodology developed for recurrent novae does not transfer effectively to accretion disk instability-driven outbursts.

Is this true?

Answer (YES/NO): YES